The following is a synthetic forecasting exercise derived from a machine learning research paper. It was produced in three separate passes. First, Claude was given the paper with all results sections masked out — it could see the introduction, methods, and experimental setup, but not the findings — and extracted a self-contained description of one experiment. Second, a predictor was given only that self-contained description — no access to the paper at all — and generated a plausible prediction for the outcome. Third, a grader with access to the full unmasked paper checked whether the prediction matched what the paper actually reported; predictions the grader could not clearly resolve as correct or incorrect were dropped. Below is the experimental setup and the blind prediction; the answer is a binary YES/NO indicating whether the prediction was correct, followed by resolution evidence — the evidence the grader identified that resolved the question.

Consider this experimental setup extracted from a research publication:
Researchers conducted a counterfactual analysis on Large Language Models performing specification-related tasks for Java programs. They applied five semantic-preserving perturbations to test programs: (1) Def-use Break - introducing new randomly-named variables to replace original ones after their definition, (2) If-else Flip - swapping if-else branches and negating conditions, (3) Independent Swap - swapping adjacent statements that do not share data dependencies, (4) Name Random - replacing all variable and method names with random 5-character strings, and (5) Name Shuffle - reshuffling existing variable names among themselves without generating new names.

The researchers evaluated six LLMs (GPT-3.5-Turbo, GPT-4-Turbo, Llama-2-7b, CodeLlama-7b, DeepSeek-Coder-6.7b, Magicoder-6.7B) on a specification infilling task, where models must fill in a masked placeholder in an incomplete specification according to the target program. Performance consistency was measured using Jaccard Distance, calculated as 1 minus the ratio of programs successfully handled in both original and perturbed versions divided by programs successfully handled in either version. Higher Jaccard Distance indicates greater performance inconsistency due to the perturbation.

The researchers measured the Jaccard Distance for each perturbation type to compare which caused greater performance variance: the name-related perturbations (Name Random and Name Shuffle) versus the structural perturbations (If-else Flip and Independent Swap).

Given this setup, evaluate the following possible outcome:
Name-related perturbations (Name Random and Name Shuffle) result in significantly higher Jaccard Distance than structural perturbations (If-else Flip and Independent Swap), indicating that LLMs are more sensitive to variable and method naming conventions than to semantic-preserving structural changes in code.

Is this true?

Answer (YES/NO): YES